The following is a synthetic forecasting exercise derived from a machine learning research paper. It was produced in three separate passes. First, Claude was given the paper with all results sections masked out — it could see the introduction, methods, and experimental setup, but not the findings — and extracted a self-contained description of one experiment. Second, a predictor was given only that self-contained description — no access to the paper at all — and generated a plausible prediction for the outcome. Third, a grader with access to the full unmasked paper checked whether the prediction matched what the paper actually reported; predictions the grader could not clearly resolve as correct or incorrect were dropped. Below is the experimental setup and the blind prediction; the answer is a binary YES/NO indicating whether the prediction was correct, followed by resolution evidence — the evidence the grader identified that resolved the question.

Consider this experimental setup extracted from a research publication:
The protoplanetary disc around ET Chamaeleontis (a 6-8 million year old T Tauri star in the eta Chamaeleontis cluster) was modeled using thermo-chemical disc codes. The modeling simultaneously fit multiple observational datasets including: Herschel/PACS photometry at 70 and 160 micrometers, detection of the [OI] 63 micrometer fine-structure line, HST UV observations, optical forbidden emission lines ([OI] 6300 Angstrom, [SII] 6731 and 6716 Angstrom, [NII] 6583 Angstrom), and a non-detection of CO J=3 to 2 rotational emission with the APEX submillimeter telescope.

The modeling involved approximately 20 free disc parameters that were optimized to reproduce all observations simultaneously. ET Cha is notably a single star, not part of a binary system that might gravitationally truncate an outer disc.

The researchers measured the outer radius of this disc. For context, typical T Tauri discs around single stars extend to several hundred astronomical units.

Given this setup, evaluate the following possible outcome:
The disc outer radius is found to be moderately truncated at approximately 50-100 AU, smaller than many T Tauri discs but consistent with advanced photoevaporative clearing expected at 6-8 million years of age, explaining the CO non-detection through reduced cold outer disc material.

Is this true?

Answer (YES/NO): NO